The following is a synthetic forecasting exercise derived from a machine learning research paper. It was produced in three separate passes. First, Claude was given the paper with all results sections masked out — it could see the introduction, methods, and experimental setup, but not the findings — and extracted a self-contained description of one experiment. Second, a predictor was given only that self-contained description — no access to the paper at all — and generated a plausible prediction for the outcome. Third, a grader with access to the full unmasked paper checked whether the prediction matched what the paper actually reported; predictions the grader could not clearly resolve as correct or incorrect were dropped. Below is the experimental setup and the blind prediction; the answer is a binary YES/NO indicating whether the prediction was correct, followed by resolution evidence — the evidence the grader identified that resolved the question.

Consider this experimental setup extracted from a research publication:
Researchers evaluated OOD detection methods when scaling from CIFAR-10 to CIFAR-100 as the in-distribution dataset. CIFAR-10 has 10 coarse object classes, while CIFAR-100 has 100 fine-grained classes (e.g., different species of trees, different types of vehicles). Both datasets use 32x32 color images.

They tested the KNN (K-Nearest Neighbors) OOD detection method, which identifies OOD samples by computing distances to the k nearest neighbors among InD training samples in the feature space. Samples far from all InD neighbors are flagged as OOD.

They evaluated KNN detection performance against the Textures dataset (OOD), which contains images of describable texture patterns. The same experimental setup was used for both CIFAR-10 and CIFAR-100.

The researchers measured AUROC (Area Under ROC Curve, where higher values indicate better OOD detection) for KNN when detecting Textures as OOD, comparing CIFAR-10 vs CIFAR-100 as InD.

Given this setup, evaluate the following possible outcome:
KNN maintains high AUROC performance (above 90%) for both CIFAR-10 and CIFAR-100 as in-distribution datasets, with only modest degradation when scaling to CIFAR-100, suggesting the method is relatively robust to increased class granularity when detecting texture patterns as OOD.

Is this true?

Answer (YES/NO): NO